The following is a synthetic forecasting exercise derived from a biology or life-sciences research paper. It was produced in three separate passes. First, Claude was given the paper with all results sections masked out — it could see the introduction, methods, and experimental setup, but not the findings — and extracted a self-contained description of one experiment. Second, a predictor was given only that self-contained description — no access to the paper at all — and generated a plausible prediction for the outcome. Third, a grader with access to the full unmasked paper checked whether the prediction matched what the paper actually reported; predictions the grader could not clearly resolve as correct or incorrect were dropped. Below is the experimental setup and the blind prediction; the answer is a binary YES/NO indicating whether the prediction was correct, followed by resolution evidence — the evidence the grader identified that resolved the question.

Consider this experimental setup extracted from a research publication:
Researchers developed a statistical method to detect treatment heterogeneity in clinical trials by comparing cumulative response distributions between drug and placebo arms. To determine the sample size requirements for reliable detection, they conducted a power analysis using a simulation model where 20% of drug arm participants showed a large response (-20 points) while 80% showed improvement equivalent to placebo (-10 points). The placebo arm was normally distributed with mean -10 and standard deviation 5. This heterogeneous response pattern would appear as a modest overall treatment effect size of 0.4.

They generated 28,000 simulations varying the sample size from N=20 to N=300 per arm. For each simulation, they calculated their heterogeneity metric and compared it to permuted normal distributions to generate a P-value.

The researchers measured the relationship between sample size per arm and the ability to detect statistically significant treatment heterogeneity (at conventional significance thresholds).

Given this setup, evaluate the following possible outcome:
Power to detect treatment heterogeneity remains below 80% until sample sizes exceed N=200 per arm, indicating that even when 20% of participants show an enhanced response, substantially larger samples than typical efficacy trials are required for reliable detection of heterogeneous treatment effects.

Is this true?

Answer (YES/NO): NO